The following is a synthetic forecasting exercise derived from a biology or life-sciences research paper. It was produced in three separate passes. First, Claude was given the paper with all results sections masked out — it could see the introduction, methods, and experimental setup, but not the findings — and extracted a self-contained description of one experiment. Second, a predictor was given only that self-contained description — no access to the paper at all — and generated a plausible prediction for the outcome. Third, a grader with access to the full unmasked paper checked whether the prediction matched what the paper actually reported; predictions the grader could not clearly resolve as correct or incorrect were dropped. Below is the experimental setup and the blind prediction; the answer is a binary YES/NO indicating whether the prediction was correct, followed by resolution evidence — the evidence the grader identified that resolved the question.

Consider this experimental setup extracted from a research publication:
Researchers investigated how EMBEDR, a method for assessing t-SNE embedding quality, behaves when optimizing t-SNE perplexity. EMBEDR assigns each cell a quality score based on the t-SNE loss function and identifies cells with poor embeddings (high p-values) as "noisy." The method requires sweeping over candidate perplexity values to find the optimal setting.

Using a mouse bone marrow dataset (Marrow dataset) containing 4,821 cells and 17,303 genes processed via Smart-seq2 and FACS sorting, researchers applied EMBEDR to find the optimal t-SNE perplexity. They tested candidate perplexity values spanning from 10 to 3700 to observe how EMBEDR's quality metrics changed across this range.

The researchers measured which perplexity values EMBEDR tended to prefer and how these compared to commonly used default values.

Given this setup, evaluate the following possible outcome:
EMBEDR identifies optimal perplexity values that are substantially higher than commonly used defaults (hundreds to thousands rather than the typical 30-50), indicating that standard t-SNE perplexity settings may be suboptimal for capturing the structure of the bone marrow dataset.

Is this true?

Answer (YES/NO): NO